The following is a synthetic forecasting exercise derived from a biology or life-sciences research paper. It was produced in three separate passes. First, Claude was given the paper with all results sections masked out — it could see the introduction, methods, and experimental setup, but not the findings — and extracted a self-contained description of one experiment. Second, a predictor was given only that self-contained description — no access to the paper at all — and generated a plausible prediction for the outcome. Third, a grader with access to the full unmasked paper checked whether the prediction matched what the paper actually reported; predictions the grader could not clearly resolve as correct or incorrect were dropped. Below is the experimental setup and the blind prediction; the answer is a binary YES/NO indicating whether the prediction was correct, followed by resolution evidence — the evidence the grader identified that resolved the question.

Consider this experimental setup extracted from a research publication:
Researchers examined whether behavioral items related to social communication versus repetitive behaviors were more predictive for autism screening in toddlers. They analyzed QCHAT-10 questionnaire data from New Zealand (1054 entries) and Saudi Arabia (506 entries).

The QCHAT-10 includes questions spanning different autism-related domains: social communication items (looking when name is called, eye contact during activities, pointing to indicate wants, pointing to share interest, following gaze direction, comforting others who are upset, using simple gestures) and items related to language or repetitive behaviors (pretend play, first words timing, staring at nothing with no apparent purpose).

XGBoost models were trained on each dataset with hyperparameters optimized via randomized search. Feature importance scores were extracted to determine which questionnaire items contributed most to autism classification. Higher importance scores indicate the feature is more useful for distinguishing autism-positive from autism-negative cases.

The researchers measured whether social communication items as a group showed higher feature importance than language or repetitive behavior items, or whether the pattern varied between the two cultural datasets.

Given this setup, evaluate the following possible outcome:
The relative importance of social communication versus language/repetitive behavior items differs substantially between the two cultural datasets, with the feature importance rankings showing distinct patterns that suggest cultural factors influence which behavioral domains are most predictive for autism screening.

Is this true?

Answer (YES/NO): NO